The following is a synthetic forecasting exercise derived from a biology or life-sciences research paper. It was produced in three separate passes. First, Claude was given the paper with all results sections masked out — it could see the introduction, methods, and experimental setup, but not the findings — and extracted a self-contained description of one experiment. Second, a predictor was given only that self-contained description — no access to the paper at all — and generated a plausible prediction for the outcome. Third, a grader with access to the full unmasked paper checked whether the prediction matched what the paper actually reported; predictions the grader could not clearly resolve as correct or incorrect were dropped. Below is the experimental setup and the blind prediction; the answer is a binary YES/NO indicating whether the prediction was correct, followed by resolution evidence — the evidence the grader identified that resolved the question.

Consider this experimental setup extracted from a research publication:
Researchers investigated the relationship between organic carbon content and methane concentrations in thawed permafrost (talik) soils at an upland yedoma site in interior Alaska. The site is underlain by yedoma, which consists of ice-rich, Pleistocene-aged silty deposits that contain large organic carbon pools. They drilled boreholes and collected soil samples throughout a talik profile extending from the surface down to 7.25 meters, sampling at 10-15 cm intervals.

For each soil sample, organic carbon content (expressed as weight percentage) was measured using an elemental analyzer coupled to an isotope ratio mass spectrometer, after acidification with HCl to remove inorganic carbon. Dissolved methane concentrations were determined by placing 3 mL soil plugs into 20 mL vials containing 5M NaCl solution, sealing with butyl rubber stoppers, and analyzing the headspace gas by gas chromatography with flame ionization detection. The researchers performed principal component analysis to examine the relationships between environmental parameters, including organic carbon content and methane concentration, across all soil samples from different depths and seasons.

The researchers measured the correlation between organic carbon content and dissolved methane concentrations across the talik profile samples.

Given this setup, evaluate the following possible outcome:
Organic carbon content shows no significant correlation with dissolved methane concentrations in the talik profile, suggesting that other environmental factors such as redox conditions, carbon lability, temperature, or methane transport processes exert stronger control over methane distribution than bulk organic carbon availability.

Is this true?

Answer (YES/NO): YES